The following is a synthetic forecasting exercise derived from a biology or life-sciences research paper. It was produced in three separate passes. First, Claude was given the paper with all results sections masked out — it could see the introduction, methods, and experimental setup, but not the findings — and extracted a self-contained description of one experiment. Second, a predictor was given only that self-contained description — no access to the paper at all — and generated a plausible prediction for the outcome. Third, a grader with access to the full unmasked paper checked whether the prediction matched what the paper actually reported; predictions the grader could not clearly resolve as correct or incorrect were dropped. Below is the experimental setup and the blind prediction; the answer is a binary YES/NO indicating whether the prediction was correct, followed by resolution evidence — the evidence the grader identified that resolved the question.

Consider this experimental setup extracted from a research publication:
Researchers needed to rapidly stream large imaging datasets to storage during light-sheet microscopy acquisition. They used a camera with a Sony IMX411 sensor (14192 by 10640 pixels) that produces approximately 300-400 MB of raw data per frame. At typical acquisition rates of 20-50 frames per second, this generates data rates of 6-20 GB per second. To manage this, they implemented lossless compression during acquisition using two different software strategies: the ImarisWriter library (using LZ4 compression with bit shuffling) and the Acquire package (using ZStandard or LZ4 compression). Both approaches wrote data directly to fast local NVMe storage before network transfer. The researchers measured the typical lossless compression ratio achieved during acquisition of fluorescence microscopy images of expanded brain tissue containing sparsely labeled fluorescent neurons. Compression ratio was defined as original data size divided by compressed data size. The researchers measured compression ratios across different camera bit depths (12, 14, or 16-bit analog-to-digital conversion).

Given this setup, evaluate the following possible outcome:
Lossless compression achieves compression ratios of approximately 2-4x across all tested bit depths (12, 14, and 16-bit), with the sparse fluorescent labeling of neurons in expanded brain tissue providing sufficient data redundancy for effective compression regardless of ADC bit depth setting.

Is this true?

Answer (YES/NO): NO